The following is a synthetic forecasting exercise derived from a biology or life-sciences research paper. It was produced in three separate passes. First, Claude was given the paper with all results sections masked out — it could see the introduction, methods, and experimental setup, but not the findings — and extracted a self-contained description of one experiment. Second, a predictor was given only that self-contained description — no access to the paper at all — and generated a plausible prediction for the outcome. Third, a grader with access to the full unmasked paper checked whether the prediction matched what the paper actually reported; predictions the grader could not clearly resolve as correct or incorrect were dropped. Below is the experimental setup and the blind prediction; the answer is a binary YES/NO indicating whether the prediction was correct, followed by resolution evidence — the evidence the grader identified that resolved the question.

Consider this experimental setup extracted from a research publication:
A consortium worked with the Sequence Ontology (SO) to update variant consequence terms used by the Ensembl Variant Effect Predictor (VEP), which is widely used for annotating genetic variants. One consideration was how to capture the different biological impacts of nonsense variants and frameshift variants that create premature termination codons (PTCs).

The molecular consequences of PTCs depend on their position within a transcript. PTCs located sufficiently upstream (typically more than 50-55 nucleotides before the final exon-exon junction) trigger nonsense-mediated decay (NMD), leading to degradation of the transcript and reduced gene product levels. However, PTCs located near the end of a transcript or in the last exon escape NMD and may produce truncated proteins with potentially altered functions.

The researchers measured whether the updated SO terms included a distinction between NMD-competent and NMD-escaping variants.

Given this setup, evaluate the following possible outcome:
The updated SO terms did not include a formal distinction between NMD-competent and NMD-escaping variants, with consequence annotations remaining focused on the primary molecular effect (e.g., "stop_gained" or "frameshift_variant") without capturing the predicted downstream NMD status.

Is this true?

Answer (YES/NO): NO